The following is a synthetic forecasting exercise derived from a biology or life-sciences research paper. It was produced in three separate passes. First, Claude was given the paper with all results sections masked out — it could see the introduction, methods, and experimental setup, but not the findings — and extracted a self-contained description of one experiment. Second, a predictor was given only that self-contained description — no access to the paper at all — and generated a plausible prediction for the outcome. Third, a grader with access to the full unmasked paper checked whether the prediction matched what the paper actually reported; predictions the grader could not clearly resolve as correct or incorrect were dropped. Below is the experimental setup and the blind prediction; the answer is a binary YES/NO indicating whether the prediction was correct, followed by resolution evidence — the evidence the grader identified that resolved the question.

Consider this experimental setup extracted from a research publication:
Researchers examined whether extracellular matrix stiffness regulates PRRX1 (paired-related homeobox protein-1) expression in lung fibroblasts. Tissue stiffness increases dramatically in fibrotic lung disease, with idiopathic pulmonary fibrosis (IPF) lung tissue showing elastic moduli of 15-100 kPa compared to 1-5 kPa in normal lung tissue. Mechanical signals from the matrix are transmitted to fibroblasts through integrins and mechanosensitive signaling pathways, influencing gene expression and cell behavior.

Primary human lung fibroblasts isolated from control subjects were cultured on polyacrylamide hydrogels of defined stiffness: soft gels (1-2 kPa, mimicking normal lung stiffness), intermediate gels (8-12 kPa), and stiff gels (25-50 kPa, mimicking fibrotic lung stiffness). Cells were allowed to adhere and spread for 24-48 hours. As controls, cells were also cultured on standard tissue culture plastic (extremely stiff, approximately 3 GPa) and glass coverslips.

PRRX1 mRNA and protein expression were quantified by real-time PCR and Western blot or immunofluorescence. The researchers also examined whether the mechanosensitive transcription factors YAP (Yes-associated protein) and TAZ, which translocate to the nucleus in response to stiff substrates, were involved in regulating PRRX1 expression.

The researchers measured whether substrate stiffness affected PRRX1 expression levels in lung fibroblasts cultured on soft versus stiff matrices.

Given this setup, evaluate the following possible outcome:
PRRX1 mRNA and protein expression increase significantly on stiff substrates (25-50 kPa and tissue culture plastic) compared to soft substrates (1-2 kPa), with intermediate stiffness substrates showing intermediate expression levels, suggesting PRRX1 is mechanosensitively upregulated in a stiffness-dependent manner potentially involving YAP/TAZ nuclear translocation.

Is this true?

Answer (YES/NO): NO